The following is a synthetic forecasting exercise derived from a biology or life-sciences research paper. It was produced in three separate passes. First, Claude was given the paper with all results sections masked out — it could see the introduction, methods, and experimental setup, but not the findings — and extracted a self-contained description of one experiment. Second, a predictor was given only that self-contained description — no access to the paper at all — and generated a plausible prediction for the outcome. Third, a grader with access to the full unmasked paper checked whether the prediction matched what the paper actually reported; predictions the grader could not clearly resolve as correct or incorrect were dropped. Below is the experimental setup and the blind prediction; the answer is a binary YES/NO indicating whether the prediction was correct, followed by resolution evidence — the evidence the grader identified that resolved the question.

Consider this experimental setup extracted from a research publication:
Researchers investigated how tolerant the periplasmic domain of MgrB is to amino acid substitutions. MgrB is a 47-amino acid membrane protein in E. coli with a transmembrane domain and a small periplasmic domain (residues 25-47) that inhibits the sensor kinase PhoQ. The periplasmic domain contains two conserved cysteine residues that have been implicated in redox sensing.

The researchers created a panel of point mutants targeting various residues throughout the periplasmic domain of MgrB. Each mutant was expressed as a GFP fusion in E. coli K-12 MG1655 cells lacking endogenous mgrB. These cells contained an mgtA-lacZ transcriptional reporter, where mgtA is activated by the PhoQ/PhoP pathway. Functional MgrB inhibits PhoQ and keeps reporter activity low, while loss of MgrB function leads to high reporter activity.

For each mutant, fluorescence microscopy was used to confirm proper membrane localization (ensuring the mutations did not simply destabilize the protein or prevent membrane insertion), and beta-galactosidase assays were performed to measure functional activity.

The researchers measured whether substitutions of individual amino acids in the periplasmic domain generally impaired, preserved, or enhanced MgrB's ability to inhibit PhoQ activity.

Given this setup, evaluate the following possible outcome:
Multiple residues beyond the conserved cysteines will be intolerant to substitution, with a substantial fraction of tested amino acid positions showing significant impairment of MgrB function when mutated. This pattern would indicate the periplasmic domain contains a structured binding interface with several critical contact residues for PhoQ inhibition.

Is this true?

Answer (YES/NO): NO